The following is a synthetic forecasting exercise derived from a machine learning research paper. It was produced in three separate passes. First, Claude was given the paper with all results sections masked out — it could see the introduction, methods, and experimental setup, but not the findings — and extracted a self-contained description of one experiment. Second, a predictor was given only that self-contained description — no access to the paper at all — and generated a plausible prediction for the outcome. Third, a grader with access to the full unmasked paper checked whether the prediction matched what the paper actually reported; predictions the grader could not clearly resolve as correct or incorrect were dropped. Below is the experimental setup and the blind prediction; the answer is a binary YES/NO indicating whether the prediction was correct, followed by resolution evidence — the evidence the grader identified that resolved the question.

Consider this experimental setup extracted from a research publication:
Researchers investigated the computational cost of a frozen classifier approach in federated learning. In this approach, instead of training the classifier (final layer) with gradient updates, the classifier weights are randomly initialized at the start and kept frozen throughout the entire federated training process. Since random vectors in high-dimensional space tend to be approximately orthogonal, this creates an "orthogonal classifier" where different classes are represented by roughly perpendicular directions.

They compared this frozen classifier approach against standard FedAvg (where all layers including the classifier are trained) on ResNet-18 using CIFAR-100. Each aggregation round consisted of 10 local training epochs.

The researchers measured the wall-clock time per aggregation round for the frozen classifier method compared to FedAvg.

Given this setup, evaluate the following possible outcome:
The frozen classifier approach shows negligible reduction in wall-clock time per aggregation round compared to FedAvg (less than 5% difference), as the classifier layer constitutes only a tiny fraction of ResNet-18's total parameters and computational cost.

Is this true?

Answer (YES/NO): YES